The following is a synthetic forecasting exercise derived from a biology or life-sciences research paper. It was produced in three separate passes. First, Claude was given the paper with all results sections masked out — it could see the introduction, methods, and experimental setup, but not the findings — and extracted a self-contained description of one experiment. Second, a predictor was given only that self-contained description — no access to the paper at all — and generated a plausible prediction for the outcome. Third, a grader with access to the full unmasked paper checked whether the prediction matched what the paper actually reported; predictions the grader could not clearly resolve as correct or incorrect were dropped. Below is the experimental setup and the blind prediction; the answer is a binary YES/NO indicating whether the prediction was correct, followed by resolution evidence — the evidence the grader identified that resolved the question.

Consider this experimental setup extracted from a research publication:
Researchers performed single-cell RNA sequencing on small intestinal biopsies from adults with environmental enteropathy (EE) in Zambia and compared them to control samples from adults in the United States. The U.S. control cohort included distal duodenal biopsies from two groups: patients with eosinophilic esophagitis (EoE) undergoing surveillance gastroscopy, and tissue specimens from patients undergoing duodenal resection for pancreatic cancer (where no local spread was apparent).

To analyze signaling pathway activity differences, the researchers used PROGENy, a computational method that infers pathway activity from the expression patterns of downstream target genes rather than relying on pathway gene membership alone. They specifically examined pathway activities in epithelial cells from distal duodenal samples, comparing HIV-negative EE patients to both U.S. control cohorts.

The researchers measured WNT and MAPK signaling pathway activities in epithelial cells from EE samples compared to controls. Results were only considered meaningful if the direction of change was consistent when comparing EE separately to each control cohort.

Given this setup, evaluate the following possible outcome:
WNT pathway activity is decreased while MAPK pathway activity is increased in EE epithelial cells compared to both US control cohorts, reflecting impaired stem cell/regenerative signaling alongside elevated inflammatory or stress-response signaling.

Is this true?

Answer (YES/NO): NO